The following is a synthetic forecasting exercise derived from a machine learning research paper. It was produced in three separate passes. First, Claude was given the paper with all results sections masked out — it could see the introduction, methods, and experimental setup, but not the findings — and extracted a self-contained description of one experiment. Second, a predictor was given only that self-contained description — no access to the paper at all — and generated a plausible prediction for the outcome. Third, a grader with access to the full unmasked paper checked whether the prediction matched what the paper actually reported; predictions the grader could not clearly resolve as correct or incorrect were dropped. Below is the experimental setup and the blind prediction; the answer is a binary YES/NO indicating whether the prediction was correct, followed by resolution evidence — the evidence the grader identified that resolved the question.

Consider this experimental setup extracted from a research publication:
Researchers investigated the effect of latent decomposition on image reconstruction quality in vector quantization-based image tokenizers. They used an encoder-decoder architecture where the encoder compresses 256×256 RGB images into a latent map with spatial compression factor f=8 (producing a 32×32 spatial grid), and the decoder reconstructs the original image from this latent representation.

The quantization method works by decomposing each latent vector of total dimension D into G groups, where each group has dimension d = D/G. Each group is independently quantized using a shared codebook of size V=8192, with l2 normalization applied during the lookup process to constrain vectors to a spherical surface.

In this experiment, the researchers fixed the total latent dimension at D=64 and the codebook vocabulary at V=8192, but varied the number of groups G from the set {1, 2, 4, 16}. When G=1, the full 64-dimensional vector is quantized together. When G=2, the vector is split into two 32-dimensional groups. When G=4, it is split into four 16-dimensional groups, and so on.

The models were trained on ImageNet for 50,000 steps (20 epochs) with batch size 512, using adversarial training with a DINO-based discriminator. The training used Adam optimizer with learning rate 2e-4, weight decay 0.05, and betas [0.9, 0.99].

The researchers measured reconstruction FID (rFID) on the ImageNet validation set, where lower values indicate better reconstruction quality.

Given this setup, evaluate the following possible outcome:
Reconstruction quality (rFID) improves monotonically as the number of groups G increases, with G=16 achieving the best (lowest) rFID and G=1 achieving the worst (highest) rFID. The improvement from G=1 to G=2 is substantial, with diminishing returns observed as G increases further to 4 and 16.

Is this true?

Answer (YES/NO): NO